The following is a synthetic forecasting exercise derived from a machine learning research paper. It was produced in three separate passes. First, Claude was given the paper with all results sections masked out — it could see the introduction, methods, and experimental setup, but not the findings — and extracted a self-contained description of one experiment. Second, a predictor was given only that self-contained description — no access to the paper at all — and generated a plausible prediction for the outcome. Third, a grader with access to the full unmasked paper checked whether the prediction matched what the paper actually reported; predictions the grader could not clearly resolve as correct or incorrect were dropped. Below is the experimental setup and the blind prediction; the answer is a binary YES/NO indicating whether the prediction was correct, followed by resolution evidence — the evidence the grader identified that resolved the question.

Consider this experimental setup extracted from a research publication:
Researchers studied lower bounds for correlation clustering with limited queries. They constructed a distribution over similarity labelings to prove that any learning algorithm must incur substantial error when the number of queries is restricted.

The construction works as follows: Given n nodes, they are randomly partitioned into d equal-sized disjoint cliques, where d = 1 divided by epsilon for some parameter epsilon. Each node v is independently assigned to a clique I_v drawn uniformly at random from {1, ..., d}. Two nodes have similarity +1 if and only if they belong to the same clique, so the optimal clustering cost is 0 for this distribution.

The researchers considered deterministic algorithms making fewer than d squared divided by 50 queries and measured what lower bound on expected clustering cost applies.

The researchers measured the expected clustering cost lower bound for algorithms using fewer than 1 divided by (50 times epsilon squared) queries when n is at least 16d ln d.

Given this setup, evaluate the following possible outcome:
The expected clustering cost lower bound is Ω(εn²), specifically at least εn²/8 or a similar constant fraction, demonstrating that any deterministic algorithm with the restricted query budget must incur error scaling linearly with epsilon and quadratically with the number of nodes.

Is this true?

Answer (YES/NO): YES